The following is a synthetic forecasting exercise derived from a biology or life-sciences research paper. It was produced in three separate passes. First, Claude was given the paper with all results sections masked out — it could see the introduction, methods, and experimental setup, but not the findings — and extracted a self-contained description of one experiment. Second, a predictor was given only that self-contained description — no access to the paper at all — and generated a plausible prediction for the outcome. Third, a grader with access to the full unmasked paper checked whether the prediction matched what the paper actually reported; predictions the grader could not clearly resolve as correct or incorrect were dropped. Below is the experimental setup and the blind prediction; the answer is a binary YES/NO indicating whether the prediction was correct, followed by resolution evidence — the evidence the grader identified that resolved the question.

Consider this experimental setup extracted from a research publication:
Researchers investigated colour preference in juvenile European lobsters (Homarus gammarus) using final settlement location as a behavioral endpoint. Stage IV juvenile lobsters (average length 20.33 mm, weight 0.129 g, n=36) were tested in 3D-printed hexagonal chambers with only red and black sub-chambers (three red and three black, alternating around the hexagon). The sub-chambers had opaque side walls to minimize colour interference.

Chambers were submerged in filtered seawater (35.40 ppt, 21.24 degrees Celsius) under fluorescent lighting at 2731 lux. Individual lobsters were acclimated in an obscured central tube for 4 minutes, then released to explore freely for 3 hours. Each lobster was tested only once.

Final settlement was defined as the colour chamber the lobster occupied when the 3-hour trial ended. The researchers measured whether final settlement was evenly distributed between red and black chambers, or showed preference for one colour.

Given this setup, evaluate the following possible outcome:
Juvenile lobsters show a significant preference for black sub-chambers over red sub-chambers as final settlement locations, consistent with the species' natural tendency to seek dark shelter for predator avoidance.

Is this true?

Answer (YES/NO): NO